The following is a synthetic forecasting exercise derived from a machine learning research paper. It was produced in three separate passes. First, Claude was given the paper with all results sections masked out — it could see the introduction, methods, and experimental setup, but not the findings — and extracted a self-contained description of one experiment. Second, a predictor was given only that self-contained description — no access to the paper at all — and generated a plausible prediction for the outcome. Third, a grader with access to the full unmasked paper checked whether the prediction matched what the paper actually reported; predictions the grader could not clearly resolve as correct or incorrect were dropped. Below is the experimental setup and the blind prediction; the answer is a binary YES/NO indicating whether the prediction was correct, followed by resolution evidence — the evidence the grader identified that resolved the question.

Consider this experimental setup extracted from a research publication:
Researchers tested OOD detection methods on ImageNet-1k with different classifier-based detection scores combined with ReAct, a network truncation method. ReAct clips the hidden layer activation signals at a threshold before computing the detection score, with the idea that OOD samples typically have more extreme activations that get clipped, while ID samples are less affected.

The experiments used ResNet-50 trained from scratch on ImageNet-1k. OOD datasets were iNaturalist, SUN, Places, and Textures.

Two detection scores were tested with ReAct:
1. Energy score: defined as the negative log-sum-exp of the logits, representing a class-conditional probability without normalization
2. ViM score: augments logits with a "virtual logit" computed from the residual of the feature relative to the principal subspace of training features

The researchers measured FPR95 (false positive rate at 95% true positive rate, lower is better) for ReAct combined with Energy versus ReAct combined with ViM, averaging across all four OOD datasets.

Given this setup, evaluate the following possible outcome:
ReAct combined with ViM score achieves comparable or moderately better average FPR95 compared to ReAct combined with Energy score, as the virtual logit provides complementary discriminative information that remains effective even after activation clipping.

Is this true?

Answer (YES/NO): YES